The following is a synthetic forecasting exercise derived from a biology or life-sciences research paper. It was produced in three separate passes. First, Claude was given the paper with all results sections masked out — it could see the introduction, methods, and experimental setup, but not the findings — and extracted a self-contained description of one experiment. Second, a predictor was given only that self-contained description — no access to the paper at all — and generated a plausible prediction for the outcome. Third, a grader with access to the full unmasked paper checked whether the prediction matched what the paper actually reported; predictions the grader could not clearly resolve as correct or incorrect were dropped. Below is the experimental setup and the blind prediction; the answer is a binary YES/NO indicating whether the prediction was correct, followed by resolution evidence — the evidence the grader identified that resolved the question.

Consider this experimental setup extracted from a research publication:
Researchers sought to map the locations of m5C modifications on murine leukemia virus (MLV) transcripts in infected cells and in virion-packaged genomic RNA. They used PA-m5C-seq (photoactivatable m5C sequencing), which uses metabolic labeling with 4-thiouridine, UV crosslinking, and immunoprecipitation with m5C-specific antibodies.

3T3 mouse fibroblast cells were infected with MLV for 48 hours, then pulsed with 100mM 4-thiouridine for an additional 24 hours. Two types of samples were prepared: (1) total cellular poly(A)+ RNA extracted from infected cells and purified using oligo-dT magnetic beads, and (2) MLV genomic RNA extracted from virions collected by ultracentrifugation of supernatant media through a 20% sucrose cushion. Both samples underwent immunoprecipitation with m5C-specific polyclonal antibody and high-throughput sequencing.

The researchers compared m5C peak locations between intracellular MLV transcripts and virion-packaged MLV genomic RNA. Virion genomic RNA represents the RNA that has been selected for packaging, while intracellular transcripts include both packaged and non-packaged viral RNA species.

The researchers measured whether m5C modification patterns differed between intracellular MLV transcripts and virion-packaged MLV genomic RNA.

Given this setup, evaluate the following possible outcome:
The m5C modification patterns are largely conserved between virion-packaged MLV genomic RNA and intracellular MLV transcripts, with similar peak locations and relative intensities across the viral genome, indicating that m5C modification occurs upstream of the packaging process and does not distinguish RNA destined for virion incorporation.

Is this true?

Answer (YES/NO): NO